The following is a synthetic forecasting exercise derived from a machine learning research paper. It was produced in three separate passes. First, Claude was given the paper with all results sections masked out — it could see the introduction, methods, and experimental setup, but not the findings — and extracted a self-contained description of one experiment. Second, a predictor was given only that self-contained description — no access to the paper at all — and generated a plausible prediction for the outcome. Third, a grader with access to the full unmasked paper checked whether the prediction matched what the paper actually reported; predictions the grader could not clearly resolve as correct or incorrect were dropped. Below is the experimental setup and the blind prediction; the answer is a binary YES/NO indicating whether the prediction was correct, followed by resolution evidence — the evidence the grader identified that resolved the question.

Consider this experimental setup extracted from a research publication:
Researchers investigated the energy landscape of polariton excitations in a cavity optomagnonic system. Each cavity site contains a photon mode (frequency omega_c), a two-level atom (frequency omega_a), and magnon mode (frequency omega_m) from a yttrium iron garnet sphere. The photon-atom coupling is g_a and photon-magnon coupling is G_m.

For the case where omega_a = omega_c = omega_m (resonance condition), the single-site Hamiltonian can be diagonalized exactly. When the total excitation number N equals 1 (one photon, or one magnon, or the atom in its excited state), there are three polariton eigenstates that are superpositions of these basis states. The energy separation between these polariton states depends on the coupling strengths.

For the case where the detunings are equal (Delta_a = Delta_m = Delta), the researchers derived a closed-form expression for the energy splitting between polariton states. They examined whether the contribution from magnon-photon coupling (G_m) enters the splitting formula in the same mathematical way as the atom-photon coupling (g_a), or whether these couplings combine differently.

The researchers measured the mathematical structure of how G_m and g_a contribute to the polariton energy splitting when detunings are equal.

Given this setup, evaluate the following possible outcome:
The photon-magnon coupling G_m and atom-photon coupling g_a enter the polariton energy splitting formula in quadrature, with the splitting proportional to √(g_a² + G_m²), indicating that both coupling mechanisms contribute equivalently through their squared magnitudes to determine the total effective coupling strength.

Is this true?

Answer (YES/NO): YES